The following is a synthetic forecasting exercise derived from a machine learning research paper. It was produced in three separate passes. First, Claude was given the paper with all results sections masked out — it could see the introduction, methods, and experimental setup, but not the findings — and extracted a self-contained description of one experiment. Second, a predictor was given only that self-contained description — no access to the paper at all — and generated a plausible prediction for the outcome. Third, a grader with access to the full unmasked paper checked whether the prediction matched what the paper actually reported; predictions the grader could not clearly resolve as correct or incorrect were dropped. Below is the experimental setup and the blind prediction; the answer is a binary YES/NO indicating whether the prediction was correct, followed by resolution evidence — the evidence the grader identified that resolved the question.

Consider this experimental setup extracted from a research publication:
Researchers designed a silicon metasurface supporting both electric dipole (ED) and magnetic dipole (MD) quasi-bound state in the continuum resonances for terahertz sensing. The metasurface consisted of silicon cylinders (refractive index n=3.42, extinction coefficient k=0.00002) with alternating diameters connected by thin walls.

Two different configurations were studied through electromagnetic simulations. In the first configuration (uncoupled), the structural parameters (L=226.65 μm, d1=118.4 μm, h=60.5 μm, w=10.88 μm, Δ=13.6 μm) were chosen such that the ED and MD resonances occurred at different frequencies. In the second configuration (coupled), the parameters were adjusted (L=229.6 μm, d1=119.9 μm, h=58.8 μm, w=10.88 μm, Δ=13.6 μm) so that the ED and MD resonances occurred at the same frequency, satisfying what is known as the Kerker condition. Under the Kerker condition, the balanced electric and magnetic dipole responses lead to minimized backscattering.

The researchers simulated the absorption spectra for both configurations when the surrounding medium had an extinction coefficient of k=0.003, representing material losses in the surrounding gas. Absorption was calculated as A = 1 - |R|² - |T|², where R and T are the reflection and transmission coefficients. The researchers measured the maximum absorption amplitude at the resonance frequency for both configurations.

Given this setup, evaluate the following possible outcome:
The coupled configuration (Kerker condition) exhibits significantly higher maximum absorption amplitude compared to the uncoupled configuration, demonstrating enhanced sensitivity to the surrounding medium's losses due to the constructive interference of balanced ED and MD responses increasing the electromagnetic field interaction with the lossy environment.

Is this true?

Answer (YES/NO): YES